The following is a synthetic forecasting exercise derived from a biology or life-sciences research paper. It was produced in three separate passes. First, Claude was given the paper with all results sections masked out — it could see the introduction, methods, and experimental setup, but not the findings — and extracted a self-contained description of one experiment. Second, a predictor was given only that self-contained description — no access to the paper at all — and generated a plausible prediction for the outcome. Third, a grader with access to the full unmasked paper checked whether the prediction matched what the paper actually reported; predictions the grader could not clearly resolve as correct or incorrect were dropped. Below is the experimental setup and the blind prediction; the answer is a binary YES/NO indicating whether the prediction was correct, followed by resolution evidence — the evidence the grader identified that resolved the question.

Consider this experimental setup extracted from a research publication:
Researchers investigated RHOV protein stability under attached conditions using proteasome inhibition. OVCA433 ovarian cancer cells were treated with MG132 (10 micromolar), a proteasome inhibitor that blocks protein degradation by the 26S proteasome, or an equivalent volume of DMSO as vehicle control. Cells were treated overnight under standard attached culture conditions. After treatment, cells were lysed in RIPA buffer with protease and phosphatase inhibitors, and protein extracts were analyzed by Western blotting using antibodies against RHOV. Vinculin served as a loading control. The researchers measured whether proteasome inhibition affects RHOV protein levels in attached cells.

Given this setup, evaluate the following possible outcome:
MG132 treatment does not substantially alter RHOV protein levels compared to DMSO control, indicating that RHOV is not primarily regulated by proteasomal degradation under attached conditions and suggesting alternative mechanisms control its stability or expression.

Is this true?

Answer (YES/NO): NO